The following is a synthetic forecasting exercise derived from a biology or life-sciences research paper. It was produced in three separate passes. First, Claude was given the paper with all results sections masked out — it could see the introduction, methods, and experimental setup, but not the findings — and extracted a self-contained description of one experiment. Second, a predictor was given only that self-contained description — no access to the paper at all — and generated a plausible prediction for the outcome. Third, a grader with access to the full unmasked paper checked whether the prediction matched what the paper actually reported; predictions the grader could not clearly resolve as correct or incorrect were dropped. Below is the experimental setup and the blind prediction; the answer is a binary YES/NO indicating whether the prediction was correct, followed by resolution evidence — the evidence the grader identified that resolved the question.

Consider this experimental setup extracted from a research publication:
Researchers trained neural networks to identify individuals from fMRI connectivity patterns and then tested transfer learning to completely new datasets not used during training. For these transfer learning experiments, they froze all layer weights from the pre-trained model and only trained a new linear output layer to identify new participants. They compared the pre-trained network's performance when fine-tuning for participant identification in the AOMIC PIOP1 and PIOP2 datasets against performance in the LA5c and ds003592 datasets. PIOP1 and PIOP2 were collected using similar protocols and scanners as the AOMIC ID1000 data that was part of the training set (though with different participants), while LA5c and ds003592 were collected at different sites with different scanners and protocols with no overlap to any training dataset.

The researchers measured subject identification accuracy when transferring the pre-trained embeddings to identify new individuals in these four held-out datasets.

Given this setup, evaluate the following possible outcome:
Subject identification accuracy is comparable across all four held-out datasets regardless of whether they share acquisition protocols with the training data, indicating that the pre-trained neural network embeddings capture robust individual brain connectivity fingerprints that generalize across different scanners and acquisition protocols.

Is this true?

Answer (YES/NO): NO